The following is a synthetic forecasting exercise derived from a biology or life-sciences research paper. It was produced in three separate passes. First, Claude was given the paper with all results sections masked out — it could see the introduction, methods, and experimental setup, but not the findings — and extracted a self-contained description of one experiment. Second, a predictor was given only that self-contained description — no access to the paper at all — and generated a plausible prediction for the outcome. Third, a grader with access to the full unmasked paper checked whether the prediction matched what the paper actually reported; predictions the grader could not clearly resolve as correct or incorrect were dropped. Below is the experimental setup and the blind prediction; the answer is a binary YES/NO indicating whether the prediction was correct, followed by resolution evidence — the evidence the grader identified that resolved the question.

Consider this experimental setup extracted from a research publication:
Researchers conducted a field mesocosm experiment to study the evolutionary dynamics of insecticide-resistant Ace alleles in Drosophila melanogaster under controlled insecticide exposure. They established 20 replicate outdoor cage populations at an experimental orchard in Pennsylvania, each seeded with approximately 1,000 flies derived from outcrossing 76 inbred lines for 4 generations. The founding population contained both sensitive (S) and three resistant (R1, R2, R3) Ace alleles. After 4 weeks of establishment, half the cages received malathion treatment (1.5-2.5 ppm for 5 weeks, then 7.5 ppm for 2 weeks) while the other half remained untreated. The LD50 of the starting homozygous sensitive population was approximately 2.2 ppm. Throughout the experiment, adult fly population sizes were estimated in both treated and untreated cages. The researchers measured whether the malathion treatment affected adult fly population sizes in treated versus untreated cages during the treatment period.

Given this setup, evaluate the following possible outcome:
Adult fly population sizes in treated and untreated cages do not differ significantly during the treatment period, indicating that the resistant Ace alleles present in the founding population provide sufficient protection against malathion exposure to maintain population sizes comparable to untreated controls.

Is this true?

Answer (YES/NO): NO